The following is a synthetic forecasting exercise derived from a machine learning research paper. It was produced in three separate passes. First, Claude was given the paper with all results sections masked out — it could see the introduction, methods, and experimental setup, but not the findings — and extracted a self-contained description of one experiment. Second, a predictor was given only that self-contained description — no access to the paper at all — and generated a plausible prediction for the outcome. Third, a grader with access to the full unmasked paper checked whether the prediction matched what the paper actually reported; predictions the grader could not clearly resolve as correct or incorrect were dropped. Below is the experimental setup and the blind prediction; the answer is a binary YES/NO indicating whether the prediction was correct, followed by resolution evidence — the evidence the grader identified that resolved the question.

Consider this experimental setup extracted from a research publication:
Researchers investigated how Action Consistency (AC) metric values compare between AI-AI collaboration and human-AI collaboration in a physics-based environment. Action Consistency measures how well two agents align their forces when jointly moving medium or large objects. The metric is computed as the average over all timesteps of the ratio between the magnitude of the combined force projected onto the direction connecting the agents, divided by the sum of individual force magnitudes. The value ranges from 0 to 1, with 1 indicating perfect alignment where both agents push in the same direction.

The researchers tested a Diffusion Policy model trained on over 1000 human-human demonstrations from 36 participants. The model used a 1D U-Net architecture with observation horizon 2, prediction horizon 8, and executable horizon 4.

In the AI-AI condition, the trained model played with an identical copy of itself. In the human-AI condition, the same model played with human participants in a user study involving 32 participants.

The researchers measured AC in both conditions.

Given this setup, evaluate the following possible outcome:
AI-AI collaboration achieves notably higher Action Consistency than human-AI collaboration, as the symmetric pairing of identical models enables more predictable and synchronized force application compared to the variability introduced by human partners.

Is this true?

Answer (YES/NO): YES